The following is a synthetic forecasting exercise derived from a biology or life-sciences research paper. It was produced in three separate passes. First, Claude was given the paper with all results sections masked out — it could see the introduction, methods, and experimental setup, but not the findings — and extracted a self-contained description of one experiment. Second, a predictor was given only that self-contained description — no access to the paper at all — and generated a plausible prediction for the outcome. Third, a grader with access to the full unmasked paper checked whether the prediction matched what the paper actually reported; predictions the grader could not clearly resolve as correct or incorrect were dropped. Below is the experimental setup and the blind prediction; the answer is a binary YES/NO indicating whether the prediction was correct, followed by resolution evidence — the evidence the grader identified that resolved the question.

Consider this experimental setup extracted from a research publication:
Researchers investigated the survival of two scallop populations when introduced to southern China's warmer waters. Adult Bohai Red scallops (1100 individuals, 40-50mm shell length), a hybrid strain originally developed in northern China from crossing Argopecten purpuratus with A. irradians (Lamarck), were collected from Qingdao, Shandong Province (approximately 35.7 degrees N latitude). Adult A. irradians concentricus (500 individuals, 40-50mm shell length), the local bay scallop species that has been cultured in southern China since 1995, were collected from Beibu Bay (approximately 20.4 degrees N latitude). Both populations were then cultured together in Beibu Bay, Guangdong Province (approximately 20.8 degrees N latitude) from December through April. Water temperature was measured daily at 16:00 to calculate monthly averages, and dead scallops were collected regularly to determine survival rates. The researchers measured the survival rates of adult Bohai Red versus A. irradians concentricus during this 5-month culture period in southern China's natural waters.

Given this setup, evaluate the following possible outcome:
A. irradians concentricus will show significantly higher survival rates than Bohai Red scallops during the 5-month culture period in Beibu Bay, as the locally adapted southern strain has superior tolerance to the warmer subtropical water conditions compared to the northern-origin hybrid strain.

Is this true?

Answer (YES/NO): YES